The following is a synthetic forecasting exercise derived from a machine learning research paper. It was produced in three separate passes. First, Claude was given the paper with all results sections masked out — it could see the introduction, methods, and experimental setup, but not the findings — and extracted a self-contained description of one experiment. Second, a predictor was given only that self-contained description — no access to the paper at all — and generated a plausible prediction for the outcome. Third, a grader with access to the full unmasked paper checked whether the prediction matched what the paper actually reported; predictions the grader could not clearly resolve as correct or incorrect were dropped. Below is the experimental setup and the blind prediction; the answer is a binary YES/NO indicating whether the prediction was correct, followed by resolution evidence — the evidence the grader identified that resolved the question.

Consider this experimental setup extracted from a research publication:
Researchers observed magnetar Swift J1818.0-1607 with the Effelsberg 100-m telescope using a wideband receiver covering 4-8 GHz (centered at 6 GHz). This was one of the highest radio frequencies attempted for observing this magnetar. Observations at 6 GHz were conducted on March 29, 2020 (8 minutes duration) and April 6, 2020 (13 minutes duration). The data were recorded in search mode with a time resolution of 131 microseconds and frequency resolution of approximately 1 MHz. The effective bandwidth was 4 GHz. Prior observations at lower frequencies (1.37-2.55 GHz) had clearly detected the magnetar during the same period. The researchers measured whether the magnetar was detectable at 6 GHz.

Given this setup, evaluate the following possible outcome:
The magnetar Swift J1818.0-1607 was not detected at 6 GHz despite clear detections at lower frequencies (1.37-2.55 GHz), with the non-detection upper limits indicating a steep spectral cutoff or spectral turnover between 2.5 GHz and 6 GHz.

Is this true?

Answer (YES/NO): NO